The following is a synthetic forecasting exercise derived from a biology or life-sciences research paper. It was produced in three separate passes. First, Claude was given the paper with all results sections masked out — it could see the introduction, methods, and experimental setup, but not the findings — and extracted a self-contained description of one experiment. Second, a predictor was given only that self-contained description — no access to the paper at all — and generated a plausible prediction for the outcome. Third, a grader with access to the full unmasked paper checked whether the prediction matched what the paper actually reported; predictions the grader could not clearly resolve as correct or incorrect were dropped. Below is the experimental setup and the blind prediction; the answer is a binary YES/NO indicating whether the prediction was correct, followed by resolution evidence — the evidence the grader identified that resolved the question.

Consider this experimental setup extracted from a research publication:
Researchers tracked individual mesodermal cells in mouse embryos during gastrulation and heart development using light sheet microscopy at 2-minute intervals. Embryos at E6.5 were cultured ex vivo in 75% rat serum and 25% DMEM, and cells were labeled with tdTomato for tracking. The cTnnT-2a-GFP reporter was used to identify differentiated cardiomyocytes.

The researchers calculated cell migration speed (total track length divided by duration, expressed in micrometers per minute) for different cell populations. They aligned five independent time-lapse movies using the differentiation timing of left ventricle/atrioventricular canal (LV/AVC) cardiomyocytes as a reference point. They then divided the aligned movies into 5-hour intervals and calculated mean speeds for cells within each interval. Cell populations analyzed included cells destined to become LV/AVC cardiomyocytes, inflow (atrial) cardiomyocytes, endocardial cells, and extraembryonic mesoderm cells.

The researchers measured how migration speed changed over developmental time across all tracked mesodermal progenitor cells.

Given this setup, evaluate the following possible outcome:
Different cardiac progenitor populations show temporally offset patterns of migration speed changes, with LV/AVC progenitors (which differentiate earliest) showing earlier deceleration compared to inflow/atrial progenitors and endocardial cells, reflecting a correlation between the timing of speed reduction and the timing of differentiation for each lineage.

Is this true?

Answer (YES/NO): NO